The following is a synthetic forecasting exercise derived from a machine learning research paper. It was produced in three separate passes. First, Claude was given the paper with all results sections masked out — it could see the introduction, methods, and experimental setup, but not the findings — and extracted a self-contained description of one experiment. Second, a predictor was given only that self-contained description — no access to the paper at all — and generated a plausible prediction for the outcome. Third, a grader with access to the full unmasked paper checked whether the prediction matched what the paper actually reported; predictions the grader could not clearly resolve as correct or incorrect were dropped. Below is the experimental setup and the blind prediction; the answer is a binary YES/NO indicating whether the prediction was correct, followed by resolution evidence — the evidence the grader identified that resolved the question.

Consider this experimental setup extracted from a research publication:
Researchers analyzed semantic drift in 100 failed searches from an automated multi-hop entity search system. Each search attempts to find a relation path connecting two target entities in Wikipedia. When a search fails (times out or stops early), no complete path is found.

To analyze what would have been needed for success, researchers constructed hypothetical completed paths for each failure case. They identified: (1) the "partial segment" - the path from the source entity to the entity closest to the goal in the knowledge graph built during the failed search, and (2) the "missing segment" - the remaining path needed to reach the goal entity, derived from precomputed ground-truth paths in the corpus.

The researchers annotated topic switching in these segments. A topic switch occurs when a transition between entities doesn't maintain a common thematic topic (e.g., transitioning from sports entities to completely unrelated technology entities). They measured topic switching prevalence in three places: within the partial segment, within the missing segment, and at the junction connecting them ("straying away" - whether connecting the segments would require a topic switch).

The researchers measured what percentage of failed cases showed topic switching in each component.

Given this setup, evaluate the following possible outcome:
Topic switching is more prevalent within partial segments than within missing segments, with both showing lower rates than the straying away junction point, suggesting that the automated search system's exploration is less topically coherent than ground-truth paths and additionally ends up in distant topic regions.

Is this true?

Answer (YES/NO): NO